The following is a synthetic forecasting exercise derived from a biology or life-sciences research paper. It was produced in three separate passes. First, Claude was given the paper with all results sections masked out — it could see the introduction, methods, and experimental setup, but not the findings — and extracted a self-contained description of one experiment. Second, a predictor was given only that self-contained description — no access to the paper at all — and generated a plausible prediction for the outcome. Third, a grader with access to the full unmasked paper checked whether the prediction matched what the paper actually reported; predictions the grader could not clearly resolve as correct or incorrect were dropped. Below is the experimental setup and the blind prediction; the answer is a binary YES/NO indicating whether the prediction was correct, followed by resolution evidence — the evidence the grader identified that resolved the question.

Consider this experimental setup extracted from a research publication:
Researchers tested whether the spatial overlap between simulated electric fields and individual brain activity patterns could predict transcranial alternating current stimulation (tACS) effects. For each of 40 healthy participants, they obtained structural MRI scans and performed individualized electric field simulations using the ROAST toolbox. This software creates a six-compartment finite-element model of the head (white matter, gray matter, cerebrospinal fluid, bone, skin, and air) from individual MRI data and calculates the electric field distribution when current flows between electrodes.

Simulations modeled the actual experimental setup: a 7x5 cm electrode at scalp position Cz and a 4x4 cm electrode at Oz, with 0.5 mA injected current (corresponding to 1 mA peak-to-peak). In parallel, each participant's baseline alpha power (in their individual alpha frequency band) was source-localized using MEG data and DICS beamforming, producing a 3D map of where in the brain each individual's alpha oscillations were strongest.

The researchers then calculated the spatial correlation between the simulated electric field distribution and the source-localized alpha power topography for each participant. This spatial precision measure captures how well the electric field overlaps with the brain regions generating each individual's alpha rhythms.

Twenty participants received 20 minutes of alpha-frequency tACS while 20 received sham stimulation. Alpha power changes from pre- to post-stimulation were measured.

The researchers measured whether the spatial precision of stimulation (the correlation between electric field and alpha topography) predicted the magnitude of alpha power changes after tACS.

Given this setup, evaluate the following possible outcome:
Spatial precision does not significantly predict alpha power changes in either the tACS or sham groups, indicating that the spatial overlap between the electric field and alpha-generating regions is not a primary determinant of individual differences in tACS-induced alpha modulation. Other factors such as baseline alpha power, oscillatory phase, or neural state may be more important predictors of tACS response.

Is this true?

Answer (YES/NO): NO